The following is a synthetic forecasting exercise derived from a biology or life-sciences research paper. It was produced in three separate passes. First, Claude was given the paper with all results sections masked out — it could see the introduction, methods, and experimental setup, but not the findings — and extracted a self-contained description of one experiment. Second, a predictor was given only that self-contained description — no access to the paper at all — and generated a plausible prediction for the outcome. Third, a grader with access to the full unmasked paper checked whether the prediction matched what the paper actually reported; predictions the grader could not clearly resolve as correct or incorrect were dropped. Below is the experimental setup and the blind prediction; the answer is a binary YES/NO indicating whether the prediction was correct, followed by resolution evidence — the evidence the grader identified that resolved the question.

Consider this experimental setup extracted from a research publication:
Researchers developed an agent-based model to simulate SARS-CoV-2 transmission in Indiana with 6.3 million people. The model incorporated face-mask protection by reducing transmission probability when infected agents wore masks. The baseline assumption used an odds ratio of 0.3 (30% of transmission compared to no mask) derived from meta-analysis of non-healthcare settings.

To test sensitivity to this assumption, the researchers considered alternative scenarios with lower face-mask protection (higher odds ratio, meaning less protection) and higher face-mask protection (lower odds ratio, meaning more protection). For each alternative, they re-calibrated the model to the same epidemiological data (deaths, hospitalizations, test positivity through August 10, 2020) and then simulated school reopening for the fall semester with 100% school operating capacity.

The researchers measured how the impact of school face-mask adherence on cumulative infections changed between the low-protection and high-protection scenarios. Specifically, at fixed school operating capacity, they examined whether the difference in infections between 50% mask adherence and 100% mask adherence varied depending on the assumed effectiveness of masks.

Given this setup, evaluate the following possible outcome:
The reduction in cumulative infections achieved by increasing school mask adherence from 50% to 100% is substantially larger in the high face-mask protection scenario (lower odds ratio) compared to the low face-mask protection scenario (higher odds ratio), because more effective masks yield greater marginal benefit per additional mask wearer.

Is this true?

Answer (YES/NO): NO